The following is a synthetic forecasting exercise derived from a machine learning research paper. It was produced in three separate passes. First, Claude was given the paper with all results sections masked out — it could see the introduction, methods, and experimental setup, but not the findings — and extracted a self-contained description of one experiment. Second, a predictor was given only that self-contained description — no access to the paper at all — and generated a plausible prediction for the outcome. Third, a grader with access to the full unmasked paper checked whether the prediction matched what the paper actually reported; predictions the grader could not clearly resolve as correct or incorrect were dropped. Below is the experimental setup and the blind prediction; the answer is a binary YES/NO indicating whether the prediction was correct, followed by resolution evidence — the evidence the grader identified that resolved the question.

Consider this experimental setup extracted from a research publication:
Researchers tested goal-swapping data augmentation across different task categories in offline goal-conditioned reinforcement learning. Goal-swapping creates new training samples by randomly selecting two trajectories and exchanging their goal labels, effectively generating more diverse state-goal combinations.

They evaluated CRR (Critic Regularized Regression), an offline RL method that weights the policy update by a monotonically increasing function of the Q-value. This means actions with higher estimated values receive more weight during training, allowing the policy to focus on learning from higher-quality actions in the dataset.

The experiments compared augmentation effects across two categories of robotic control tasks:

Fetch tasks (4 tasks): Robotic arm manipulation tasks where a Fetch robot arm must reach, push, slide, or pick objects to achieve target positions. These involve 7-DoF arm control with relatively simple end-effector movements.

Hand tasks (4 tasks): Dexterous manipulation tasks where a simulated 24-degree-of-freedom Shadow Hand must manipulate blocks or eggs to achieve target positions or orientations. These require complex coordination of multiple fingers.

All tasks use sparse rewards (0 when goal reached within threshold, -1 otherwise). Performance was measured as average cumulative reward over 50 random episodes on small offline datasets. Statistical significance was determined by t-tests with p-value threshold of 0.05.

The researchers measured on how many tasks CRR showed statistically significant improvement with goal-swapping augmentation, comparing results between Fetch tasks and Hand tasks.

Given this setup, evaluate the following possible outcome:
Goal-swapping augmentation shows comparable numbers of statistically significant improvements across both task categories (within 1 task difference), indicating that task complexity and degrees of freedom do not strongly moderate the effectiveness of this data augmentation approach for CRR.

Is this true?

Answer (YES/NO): YES